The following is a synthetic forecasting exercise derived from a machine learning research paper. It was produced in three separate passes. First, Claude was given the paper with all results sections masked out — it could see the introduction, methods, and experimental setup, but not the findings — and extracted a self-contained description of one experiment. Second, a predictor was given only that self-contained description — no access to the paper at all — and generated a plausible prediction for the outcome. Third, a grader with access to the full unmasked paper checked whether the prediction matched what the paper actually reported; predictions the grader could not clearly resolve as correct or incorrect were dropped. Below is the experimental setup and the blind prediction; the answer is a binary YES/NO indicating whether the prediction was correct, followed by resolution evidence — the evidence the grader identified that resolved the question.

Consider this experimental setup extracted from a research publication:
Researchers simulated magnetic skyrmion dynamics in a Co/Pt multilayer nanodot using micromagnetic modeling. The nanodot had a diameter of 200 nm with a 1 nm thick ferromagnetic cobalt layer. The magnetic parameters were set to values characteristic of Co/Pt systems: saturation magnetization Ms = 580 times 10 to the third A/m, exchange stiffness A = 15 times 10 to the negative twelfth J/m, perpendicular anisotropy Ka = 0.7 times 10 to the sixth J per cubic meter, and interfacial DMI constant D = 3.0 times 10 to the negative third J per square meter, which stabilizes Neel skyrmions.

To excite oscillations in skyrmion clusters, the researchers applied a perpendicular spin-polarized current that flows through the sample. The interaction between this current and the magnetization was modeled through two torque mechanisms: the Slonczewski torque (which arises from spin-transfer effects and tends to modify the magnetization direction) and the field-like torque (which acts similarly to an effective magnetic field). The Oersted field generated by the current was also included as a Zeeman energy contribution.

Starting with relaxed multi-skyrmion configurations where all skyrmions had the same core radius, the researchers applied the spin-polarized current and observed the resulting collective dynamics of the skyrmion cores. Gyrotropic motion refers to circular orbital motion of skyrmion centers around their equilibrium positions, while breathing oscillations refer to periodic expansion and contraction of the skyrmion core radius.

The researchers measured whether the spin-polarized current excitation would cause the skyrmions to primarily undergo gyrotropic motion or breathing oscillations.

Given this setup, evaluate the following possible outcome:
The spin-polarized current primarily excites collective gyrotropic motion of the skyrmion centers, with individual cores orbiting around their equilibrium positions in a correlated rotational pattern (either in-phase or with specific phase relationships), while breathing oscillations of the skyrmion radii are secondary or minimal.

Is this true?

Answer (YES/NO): NO